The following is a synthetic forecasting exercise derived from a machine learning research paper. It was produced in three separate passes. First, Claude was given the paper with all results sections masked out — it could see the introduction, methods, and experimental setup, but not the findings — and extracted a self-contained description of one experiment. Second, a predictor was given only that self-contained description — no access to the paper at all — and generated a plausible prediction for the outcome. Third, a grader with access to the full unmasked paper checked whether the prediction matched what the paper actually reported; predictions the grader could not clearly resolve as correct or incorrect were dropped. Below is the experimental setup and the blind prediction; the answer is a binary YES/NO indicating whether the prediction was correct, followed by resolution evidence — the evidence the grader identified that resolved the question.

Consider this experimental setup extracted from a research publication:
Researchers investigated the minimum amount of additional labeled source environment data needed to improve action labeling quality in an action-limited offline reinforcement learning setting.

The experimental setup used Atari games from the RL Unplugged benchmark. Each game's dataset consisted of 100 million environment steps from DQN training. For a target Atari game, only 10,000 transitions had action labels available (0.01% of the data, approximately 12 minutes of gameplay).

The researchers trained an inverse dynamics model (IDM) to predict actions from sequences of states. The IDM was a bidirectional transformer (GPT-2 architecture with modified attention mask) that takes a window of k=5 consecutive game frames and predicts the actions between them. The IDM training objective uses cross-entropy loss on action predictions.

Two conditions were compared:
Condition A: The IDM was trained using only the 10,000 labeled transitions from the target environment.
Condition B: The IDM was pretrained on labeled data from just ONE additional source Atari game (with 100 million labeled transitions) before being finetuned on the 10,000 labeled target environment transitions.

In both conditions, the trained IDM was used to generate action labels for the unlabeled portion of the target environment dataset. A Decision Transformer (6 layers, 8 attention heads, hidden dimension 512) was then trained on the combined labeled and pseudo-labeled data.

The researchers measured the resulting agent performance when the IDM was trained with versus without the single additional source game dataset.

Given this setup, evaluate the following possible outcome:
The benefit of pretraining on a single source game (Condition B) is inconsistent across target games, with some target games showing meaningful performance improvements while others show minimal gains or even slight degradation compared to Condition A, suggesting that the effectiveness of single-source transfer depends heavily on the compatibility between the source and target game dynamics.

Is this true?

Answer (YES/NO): NO